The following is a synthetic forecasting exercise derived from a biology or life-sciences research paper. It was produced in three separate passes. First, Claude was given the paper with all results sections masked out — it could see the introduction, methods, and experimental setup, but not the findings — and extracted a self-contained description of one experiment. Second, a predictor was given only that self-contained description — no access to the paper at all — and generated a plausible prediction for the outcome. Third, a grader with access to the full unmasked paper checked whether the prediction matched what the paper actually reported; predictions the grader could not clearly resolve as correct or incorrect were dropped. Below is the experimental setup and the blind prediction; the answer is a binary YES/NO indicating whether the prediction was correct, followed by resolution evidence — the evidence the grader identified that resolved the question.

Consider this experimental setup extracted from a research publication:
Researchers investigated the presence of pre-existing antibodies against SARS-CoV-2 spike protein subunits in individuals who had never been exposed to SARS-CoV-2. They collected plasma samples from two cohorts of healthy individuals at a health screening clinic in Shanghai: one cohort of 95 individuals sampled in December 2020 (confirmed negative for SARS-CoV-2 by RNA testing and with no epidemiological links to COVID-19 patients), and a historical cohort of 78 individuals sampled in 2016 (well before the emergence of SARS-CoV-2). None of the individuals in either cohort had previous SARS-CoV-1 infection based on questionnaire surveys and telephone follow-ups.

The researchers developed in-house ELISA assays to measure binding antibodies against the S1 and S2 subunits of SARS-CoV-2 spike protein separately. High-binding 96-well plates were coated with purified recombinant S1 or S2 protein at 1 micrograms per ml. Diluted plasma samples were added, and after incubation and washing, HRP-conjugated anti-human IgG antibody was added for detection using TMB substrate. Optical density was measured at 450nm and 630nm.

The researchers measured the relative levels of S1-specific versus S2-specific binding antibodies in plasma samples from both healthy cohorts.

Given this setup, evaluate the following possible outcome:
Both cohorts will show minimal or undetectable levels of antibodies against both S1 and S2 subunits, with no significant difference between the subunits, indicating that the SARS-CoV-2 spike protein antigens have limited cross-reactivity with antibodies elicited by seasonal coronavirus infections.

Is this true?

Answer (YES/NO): NO